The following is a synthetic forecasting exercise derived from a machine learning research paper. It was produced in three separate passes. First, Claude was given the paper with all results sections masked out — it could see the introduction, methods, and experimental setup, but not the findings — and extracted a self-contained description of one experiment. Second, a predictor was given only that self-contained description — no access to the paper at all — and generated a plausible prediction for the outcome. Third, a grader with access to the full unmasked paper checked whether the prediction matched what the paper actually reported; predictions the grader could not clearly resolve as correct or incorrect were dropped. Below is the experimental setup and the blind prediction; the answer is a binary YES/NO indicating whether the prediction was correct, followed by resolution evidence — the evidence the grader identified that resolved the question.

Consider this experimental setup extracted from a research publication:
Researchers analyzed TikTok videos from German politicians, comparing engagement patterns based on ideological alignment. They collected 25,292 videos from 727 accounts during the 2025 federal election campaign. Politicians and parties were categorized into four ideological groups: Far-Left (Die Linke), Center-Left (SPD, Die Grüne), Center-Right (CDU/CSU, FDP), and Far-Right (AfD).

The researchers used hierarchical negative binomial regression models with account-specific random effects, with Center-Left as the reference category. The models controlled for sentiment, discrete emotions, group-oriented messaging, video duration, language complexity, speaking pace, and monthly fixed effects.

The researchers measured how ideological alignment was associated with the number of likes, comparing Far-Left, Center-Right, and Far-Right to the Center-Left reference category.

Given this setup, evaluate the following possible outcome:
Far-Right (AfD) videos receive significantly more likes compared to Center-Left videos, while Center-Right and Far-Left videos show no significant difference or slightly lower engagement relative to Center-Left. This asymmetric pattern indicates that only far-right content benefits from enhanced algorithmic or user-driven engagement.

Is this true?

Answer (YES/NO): NO